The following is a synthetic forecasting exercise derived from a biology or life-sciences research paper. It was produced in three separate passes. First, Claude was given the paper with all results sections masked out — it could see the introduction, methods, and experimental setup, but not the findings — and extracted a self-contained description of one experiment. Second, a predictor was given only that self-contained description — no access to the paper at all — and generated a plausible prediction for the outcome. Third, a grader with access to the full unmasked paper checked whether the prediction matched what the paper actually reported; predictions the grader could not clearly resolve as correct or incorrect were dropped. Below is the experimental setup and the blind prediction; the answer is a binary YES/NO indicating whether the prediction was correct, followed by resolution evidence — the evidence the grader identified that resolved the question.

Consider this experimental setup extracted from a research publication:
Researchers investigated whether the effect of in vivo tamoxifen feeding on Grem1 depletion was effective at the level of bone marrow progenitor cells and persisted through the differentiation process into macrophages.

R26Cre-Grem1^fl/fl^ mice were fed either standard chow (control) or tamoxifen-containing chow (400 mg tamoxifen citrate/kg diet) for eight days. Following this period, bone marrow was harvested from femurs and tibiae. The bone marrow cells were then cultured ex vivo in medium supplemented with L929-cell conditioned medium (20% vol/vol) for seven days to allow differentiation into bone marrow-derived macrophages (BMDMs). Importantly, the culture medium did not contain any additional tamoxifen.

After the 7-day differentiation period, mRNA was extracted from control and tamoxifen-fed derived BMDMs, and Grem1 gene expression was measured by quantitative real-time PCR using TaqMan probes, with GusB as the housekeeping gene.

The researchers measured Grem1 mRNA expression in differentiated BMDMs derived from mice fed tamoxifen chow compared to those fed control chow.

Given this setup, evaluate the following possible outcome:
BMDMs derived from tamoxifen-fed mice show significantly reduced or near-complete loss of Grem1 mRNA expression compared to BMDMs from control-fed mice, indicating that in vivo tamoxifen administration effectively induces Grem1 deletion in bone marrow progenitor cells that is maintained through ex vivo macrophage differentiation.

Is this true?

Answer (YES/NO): YES